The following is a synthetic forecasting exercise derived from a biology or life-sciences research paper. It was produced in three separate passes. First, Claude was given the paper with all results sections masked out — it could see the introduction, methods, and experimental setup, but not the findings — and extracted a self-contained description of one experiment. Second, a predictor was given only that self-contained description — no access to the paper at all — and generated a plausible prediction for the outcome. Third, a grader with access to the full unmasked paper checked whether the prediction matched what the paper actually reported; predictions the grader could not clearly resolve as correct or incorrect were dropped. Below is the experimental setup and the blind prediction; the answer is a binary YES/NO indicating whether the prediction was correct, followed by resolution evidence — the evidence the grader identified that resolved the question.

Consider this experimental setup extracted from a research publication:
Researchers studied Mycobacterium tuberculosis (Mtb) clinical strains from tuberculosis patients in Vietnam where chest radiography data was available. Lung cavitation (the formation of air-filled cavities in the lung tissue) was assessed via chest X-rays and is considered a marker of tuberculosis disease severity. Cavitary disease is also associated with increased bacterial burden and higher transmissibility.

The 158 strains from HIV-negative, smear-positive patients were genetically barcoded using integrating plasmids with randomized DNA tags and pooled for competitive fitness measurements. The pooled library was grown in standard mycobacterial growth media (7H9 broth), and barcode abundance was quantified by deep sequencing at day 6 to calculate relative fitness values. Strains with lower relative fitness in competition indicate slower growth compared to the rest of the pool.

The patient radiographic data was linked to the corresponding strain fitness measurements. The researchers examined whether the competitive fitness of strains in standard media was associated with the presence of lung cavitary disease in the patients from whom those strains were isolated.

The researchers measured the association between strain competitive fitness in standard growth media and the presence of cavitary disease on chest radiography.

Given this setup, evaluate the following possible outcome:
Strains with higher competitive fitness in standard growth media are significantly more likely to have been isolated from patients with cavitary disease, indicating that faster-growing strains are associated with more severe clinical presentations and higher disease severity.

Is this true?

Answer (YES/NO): NO